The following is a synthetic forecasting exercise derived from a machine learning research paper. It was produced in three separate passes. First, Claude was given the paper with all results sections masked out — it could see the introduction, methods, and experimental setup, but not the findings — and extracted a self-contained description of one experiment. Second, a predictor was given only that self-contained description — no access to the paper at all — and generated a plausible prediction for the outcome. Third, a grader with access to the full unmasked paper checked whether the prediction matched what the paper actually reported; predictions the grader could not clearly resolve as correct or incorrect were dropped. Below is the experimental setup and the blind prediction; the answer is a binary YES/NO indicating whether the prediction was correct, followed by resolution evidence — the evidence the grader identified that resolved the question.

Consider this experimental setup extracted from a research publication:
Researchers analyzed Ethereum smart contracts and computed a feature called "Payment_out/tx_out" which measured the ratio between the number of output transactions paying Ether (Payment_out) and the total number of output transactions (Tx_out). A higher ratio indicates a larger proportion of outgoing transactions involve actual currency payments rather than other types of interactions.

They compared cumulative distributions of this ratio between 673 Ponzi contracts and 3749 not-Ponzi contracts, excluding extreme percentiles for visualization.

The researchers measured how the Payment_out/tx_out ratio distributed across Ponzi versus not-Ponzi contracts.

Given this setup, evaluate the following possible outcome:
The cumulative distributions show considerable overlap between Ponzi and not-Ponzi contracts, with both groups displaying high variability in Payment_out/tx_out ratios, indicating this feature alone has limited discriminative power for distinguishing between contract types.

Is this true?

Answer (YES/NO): NO